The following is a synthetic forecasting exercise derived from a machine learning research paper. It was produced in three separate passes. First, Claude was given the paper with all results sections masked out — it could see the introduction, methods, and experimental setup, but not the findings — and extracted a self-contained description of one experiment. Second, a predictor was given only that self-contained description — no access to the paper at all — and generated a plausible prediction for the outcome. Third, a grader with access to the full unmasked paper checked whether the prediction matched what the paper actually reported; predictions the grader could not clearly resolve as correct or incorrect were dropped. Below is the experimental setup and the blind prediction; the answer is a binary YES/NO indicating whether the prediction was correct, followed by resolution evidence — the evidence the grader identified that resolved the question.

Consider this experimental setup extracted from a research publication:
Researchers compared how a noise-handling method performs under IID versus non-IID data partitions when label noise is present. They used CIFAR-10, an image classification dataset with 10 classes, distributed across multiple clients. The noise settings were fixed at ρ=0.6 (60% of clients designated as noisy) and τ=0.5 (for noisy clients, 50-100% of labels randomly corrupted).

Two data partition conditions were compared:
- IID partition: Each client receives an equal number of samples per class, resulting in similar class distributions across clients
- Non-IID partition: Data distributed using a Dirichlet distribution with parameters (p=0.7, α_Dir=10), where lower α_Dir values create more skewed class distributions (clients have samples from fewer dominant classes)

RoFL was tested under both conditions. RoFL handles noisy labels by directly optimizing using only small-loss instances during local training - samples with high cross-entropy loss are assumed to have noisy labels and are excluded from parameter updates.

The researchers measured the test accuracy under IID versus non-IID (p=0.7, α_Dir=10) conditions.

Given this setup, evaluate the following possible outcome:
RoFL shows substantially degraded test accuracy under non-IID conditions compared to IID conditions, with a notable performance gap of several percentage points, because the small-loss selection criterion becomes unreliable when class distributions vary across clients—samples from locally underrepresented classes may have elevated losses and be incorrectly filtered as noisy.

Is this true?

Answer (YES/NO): YES